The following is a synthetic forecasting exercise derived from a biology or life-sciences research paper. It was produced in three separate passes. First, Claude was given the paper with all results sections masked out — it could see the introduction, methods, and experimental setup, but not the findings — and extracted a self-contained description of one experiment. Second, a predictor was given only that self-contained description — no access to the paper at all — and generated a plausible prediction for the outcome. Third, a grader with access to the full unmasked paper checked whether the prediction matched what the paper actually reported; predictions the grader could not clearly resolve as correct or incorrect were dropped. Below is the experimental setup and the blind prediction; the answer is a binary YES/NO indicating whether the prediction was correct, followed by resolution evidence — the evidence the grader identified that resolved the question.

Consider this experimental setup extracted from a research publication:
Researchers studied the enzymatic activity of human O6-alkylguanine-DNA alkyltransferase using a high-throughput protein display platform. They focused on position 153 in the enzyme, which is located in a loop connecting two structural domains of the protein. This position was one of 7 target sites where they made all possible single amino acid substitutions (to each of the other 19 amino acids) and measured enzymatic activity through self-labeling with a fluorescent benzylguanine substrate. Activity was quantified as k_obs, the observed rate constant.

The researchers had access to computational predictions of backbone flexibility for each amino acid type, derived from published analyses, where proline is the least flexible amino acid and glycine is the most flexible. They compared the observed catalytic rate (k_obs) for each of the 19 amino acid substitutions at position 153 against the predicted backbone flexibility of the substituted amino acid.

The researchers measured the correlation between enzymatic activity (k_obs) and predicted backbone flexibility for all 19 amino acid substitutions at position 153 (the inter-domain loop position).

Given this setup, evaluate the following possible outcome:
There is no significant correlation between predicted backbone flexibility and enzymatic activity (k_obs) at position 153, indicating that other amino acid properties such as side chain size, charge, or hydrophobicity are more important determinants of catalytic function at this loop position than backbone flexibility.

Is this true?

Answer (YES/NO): NO